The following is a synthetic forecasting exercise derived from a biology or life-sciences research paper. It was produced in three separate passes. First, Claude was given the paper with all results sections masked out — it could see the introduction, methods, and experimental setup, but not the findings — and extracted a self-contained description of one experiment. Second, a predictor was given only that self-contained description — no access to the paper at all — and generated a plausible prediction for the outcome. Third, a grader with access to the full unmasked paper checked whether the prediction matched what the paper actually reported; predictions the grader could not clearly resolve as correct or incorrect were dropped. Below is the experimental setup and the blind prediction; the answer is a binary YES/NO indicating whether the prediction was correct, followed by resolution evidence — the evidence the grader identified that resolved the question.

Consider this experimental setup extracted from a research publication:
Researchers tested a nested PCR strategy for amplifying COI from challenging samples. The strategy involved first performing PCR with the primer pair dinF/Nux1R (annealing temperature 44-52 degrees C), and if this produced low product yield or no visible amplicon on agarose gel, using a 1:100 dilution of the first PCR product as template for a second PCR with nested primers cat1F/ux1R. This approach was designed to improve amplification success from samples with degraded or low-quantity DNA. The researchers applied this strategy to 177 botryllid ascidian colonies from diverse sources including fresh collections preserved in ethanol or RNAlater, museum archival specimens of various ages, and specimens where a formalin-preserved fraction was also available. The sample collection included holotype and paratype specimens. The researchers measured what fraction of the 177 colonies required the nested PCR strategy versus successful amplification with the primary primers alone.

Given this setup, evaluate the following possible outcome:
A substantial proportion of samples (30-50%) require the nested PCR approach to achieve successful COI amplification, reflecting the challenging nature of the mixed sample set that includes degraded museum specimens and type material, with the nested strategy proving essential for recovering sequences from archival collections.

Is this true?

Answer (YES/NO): NO